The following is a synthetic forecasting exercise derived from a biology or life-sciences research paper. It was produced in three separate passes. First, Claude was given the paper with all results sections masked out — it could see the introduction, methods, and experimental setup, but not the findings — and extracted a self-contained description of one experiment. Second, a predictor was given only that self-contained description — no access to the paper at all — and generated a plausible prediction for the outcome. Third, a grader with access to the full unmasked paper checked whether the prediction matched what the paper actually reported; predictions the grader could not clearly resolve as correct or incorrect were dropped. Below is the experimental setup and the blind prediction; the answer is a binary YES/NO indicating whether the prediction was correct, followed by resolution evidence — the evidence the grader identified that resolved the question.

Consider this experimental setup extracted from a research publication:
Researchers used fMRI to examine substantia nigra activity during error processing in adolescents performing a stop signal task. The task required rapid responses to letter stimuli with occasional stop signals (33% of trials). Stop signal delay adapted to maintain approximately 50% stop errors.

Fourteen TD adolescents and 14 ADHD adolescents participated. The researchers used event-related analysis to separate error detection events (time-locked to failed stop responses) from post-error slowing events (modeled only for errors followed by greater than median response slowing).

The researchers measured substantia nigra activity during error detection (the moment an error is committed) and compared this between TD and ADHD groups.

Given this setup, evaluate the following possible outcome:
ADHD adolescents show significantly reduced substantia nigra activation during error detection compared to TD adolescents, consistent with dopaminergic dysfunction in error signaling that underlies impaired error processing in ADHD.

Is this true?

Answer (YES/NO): NO